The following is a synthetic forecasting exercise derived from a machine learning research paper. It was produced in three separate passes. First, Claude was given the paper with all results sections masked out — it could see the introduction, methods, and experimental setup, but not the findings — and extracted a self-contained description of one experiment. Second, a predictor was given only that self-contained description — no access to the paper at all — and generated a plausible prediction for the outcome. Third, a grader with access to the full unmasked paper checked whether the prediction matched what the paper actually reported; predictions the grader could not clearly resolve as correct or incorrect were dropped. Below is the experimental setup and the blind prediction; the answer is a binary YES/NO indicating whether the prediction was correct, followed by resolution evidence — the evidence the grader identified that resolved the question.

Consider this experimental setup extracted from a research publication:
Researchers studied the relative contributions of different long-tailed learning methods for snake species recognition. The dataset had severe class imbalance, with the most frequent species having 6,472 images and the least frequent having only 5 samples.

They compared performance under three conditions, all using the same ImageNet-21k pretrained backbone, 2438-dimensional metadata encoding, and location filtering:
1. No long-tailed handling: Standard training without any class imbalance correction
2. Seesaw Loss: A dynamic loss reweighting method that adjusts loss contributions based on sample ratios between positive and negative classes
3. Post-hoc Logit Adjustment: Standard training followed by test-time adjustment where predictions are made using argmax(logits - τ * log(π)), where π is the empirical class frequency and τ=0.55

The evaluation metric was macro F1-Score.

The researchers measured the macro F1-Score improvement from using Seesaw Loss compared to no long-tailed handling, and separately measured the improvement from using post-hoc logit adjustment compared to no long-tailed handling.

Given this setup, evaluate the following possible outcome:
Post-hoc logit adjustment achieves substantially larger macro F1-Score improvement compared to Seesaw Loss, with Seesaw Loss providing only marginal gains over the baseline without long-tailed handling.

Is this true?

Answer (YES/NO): NO